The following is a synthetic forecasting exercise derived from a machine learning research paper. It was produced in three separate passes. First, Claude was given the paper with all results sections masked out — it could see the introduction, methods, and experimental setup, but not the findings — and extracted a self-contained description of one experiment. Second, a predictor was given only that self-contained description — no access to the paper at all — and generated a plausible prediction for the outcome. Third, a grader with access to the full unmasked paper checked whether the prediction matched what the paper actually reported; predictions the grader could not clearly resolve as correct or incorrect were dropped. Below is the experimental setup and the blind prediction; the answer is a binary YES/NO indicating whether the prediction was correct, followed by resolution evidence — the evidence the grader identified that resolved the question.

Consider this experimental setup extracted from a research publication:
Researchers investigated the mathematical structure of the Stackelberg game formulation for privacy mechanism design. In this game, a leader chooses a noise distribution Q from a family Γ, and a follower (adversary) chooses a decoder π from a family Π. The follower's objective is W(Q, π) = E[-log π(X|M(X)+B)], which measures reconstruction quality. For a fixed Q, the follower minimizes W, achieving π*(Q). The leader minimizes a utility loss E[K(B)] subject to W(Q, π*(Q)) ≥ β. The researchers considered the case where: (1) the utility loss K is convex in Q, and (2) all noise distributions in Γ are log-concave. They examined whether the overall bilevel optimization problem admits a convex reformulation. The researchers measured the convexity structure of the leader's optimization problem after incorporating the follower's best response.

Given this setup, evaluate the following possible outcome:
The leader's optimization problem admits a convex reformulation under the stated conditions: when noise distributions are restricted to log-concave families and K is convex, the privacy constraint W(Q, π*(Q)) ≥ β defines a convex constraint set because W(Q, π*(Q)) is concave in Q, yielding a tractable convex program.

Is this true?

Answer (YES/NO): NO